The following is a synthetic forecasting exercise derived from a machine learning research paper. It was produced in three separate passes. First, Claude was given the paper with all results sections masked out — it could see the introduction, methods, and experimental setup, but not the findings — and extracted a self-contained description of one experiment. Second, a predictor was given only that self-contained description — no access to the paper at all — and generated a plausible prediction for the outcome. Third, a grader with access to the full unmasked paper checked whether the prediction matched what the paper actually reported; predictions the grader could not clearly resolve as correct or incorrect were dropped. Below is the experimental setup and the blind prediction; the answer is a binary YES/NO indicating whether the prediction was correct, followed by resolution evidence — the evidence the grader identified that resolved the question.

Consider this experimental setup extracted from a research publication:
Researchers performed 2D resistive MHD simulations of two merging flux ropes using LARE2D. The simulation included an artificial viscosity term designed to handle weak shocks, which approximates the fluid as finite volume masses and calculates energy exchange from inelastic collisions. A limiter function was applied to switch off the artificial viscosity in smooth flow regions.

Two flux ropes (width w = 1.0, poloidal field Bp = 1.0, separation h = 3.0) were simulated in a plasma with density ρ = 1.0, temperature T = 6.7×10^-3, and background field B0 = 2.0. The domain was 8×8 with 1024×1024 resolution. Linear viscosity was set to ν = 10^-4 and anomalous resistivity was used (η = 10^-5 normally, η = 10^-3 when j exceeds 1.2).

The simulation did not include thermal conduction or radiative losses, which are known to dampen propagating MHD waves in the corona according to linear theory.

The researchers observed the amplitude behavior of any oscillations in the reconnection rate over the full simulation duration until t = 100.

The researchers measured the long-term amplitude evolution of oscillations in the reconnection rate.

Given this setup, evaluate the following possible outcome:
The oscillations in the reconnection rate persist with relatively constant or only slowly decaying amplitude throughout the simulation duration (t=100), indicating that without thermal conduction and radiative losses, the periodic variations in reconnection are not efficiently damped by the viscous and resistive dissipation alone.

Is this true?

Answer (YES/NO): NO